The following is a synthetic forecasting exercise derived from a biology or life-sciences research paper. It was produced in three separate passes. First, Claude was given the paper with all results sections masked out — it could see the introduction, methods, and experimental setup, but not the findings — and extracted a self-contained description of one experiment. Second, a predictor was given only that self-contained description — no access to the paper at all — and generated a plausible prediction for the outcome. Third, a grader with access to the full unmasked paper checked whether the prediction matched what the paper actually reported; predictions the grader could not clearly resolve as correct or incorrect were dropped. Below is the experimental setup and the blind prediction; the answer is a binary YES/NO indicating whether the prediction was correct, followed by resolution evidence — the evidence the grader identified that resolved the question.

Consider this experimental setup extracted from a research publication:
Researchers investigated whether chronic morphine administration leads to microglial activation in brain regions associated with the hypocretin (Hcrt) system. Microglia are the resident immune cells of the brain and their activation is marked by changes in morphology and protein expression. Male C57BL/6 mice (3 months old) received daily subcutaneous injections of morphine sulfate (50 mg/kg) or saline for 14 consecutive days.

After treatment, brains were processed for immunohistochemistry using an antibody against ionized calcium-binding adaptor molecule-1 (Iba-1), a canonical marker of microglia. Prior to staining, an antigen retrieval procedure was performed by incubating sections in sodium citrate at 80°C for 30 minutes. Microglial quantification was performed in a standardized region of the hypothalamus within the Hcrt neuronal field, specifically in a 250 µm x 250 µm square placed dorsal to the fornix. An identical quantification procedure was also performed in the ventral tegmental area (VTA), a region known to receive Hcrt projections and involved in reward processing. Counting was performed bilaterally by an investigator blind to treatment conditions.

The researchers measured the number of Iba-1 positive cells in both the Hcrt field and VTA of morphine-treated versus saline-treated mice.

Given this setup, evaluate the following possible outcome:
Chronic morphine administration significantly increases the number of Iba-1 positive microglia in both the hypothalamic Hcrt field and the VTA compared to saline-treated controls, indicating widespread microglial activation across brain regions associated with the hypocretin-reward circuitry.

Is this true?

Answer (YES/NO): YES